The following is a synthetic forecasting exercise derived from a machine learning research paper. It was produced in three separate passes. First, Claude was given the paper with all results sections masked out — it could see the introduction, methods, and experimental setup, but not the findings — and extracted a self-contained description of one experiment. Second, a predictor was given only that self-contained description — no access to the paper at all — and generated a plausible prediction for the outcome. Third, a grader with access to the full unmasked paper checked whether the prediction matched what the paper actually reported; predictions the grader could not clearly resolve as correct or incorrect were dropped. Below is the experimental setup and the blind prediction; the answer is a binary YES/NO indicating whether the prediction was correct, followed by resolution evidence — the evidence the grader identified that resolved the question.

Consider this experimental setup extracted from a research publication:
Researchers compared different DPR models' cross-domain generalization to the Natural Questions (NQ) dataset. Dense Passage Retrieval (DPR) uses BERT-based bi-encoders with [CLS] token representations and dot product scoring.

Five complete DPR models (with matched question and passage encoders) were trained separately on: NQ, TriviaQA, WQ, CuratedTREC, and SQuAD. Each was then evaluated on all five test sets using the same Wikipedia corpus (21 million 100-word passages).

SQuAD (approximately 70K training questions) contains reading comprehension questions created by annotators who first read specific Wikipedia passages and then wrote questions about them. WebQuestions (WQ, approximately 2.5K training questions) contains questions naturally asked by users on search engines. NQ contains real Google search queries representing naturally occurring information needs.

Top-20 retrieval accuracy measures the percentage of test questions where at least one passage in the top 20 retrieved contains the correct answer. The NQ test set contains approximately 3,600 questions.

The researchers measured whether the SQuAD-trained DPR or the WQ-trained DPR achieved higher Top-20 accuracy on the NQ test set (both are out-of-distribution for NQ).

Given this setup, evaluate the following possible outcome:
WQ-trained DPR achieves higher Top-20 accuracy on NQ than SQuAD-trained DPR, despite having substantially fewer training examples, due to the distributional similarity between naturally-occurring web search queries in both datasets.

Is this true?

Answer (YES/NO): YES